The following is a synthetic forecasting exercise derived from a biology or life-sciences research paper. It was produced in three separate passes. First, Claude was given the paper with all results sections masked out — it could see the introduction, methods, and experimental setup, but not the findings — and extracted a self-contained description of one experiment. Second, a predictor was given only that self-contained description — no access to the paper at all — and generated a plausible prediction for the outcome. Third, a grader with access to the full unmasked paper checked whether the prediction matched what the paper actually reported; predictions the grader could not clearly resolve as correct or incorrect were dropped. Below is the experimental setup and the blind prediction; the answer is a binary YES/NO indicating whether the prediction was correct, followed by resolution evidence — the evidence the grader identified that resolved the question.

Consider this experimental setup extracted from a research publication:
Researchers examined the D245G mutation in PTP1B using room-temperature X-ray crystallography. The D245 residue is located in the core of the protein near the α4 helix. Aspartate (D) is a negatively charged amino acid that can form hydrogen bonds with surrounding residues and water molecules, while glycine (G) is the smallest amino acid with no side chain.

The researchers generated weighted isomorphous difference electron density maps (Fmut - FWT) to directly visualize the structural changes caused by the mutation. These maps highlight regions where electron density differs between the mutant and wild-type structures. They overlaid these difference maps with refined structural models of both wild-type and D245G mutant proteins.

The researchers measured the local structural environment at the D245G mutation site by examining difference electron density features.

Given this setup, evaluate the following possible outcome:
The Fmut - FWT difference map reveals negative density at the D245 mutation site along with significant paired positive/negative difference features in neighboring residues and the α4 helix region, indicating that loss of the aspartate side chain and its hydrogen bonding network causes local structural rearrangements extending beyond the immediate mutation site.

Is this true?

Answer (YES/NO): YES